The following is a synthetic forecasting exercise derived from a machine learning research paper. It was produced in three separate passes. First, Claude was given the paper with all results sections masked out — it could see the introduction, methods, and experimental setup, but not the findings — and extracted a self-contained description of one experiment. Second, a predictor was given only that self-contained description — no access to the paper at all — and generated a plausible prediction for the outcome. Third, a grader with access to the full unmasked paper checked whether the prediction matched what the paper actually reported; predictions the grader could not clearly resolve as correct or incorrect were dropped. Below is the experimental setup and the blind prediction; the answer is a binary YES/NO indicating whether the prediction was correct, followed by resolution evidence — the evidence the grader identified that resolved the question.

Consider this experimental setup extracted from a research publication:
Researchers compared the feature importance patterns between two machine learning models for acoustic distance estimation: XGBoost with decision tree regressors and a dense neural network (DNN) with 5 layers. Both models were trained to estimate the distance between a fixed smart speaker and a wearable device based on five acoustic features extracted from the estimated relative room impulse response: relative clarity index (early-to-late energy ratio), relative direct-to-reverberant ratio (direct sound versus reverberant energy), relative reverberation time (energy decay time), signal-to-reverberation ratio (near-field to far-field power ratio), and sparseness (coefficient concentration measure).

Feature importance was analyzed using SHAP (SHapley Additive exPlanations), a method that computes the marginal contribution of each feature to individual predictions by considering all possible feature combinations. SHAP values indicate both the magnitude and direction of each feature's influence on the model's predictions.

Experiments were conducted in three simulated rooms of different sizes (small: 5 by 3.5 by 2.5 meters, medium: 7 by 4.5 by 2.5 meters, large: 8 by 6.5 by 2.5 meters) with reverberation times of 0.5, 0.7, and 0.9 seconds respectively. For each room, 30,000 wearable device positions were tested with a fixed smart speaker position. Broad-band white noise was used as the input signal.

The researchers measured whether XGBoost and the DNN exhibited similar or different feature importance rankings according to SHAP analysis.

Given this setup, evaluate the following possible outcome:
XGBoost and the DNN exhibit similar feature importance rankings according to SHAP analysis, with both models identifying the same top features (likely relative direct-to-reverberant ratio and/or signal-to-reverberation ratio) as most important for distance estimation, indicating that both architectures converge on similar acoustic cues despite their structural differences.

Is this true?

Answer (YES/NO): NO